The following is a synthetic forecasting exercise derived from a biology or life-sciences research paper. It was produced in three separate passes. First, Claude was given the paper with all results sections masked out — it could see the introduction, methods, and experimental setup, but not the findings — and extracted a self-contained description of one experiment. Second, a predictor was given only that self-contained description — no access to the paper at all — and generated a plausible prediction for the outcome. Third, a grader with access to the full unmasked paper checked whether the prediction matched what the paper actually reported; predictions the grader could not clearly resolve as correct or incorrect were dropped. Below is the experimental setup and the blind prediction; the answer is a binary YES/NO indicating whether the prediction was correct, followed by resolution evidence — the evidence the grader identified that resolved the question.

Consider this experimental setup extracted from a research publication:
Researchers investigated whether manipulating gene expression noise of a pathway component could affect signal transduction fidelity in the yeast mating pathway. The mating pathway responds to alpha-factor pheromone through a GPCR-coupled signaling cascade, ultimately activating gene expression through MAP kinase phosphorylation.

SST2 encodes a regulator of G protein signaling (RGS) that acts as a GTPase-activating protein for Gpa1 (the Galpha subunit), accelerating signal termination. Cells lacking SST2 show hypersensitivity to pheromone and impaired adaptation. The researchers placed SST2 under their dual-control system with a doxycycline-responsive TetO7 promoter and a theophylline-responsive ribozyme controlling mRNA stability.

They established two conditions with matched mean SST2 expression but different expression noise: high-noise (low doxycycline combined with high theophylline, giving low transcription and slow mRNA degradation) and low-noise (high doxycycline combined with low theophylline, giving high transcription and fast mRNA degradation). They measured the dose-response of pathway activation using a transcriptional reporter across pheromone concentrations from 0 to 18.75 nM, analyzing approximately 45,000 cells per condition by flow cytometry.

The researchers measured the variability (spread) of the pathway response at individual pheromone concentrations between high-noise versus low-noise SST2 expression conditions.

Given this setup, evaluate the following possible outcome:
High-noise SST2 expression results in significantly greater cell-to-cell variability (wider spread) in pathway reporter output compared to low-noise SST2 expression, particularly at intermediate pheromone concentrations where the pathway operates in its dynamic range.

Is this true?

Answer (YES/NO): NO